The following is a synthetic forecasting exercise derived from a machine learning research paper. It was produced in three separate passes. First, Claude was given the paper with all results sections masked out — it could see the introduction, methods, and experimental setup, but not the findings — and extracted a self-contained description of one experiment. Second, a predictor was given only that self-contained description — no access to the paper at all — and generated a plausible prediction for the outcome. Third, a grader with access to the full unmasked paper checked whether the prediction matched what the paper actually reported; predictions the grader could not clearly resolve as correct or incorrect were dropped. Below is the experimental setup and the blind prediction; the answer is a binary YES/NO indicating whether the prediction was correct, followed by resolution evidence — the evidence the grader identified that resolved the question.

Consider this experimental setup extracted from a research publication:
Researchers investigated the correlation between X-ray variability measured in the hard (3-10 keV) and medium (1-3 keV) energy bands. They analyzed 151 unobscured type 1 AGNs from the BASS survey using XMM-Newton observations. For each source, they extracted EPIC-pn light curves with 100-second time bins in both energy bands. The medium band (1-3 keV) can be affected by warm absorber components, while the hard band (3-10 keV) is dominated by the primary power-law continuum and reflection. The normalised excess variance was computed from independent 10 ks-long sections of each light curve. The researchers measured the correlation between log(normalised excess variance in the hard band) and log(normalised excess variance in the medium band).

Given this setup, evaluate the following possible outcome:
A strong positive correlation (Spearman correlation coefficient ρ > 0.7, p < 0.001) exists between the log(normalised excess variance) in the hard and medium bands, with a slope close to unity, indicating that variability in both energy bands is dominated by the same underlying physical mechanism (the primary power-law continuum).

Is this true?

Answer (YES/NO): NO